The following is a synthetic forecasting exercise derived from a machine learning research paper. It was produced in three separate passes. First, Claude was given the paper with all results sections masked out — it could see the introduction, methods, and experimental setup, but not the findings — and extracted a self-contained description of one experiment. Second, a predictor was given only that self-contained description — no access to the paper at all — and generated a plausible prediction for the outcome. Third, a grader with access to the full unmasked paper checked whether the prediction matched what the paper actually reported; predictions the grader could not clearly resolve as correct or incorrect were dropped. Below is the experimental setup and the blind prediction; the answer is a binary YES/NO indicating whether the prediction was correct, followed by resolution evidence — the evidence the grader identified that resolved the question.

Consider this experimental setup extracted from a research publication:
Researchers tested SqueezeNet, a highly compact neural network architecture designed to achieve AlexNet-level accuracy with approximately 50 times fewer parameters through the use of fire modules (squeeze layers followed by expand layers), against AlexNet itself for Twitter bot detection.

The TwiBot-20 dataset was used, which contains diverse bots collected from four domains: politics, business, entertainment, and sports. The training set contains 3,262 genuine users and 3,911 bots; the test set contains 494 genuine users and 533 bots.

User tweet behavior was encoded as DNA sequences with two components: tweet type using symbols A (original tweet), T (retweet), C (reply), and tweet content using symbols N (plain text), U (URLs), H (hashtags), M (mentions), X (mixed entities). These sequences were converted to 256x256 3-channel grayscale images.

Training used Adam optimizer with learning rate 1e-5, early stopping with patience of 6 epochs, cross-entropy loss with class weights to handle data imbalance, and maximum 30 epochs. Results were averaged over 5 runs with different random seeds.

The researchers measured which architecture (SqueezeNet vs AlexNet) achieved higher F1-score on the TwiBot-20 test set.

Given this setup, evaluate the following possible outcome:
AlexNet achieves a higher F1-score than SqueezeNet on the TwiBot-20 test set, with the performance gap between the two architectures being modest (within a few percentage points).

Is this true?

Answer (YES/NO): YES